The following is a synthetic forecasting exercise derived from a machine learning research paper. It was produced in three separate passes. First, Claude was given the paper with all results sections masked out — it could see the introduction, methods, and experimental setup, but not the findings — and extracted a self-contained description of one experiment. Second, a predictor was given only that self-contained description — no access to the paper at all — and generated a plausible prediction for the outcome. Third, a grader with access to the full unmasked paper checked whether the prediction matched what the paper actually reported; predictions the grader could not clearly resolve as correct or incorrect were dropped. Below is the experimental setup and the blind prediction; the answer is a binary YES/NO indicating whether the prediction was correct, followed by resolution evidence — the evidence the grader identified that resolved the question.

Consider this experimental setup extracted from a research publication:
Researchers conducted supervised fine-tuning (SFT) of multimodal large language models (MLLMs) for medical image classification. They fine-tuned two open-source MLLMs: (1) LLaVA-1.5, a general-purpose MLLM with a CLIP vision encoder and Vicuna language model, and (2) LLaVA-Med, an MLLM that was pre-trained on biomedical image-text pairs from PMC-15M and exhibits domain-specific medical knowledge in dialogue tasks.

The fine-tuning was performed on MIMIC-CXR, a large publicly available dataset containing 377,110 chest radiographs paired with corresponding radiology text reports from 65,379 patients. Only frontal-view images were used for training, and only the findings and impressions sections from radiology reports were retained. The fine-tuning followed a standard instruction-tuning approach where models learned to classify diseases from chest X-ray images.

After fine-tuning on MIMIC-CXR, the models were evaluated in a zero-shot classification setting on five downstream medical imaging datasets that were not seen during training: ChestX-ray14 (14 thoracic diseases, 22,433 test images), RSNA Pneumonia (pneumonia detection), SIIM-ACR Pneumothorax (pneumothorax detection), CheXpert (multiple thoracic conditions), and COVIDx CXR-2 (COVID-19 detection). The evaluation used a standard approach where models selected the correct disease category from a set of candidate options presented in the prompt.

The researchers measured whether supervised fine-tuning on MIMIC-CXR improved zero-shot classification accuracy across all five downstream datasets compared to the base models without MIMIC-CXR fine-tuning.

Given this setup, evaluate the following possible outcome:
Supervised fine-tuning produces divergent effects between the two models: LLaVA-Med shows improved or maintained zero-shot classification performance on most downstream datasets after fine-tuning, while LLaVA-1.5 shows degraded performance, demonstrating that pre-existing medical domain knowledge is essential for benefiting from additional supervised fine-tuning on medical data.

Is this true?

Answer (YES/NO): NO